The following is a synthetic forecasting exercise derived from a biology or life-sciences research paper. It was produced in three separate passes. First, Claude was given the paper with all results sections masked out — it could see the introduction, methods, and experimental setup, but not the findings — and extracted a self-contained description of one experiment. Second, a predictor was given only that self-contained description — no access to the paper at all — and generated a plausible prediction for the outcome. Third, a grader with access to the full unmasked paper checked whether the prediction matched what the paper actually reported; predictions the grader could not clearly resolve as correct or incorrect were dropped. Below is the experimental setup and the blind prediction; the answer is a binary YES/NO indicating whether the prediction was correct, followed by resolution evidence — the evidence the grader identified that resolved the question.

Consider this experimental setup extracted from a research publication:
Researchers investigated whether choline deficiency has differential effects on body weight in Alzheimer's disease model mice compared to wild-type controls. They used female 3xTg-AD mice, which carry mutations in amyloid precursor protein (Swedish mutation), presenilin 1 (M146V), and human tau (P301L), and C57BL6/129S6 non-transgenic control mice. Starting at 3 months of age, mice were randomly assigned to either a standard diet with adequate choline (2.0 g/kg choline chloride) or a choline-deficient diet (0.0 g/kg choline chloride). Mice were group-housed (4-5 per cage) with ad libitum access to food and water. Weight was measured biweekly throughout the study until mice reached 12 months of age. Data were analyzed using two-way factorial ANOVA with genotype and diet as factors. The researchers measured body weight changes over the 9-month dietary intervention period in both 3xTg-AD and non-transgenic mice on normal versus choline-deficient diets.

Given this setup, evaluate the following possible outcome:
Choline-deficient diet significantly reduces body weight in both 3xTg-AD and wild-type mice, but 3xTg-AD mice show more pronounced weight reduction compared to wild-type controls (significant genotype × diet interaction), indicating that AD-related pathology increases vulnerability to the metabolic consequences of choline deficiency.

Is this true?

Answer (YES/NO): NO